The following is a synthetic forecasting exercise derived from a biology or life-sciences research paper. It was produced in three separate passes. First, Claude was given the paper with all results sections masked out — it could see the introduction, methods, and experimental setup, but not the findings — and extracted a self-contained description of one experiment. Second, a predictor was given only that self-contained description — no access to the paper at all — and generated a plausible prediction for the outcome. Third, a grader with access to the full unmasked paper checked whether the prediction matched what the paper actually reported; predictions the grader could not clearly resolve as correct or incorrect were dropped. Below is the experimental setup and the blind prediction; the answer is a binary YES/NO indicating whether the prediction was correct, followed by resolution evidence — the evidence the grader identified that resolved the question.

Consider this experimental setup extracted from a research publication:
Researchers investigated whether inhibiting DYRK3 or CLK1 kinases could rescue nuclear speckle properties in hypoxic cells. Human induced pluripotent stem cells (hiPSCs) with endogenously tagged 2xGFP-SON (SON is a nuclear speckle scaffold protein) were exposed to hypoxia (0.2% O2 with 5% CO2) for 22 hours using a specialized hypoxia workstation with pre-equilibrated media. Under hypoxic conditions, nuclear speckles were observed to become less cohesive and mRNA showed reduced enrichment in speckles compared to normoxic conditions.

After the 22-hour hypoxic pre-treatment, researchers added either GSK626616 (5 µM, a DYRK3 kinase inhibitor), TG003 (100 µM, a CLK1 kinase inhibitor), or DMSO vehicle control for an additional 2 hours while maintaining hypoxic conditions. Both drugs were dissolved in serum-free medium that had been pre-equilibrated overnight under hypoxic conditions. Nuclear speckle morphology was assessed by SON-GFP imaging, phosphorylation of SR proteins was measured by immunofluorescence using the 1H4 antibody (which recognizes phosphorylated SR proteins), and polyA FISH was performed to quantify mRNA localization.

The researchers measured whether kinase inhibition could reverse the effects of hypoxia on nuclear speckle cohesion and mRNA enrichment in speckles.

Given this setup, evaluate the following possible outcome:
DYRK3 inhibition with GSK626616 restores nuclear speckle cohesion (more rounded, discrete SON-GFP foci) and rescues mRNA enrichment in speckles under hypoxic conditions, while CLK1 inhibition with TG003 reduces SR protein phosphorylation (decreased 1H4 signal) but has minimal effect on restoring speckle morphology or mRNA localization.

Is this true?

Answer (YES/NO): NO